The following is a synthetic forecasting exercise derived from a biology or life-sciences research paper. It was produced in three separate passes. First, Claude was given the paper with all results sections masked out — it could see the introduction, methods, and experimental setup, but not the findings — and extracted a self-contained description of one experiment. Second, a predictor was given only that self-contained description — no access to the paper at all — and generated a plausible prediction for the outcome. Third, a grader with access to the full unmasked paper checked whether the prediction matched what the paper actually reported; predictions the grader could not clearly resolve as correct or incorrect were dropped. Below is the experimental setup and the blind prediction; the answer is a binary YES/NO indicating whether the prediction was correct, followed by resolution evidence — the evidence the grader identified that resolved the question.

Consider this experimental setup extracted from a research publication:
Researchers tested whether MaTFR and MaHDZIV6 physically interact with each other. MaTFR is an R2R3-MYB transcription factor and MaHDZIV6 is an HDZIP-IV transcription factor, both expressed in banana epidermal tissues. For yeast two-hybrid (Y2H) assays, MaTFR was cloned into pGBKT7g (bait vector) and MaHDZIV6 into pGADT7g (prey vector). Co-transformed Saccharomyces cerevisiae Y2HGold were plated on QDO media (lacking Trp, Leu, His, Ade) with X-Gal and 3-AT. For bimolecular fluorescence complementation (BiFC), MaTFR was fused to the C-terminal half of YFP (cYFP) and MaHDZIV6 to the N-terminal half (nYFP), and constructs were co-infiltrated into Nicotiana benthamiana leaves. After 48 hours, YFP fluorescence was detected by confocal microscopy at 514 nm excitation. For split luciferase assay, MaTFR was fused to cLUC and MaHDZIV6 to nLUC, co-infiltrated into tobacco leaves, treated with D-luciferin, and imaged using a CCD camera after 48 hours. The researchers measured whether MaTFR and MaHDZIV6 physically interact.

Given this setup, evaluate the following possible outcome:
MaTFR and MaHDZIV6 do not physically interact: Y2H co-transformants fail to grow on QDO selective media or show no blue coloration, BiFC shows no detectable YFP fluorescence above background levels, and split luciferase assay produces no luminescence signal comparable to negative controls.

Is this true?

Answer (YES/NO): NO